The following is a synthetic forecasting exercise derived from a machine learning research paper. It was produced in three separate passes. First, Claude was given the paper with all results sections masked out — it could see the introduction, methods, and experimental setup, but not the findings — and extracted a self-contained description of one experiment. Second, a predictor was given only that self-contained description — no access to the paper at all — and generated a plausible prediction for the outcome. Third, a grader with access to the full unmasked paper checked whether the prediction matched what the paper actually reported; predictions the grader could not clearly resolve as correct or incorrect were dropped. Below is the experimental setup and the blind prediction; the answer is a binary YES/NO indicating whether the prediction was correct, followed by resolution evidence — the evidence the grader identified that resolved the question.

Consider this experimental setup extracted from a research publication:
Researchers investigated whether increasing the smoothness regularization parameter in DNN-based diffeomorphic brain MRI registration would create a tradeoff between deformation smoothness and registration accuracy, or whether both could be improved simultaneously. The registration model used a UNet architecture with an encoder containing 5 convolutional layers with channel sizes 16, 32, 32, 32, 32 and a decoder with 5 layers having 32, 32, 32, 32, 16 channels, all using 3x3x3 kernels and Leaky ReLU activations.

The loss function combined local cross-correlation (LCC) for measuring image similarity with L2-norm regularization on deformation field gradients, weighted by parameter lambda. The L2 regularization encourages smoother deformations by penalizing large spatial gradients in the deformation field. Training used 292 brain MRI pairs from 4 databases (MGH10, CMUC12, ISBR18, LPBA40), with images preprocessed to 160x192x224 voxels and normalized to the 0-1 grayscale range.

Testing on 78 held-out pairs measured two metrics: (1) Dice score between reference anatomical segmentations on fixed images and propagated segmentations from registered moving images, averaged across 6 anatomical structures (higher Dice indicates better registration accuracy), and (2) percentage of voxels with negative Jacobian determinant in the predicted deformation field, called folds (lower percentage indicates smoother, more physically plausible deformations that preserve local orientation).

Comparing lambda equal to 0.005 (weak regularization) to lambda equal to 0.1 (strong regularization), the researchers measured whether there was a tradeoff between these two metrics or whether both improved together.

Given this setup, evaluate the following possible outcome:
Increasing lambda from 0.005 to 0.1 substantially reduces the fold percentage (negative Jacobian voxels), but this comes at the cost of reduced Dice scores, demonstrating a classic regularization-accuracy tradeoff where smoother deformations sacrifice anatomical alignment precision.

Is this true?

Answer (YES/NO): NO